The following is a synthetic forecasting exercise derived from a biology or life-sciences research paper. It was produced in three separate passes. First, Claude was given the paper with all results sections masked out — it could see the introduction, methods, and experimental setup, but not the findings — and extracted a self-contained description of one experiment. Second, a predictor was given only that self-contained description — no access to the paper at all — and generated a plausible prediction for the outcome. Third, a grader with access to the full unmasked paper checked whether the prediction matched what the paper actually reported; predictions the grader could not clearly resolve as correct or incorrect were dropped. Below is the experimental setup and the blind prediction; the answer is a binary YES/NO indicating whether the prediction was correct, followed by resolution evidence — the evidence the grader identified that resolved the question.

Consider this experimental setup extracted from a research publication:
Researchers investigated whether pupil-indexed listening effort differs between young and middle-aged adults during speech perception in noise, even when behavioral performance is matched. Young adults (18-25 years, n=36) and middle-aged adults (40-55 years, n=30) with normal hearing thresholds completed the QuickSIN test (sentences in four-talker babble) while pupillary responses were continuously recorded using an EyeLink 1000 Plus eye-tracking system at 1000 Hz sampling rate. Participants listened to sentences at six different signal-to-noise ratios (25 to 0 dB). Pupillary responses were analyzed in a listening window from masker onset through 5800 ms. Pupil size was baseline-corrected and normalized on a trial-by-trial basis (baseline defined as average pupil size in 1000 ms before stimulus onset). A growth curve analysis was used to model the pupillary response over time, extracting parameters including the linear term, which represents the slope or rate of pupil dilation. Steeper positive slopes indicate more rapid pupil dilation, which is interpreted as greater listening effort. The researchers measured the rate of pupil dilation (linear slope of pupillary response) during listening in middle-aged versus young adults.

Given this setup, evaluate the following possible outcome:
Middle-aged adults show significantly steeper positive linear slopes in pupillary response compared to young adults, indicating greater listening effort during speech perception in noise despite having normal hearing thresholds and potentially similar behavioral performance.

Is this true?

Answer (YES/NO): NO